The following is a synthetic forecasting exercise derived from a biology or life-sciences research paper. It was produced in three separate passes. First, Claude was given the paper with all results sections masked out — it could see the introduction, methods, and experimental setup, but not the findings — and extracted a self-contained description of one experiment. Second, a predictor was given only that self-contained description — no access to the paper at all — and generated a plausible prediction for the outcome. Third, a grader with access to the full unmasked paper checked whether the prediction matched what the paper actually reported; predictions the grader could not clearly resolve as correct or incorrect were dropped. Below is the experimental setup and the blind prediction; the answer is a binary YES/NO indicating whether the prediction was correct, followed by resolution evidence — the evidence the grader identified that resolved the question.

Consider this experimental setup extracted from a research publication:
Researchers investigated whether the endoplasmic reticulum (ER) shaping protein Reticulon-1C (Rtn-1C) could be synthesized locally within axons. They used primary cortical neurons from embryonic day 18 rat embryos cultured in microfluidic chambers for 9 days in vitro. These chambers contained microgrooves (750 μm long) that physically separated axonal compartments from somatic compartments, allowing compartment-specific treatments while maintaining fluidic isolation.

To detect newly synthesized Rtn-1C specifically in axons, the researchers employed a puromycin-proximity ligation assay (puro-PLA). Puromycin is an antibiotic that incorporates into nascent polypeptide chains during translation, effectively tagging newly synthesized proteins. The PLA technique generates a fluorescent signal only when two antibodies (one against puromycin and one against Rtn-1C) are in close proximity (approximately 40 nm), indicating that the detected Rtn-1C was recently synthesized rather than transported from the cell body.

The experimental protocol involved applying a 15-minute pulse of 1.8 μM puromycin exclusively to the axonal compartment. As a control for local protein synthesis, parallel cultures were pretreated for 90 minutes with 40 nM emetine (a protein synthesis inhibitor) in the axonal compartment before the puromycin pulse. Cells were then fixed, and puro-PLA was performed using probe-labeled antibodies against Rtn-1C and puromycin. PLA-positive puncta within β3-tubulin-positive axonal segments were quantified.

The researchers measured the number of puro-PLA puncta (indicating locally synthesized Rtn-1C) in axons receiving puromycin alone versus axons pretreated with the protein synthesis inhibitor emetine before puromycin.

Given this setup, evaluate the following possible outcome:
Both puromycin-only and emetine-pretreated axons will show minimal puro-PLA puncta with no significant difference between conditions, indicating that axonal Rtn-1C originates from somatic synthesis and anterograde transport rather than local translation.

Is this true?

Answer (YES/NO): NO